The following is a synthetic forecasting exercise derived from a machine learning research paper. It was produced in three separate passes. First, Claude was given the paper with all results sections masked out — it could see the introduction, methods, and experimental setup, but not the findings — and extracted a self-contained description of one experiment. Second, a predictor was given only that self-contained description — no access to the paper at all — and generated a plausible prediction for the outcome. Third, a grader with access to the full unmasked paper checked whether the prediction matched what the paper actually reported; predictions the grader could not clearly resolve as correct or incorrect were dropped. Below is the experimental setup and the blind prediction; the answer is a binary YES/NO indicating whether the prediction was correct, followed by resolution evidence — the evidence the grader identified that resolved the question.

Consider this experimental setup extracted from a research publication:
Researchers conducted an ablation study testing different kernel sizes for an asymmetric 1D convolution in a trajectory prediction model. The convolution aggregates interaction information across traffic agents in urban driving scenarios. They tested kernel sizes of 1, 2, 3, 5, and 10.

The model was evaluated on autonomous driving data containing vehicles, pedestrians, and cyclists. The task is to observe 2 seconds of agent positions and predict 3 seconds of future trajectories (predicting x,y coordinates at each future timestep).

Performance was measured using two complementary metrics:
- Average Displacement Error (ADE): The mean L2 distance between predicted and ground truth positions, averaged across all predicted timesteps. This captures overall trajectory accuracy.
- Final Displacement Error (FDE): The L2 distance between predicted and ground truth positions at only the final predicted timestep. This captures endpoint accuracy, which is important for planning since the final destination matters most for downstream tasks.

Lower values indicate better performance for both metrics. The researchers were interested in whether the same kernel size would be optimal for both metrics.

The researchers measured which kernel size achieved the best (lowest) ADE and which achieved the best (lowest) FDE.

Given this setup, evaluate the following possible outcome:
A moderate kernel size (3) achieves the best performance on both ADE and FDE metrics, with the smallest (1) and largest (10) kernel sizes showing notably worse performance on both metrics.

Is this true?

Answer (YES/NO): NO